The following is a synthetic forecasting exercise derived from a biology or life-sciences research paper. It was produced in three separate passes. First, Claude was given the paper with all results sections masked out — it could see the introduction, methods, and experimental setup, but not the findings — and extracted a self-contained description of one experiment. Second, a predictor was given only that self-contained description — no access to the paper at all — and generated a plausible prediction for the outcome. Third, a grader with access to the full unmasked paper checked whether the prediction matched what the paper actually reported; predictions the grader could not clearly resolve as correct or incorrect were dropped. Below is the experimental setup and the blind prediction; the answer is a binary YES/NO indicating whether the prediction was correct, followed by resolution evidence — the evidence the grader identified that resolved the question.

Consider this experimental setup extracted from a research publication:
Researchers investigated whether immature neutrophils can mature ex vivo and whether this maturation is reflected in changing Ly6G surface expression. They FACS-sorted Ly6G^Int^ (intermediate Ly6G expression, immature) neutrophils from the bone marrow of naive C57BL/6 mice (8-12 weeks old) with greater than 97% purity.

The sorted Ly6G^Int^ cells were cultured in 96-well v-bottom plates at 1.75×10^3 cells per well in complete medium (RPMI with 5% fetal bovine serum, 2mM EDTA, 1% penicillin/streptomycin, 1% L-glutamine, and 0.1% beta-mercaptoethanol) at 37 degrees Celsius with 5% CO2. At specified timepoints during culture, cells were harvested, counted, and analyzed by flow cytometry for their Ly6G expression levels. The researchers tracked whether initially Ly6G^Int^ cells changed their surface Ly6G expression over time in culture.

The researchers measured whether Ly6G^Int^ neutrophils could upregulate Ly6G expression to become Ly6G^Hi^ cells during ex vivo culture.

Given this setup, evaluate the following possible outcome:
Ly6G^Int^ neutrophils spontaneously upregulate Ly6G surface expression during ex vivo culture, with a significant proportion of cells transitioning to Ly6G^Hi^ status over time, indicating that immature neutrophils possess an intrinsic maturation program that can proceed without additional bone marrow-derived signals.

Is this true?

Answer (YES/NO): YES